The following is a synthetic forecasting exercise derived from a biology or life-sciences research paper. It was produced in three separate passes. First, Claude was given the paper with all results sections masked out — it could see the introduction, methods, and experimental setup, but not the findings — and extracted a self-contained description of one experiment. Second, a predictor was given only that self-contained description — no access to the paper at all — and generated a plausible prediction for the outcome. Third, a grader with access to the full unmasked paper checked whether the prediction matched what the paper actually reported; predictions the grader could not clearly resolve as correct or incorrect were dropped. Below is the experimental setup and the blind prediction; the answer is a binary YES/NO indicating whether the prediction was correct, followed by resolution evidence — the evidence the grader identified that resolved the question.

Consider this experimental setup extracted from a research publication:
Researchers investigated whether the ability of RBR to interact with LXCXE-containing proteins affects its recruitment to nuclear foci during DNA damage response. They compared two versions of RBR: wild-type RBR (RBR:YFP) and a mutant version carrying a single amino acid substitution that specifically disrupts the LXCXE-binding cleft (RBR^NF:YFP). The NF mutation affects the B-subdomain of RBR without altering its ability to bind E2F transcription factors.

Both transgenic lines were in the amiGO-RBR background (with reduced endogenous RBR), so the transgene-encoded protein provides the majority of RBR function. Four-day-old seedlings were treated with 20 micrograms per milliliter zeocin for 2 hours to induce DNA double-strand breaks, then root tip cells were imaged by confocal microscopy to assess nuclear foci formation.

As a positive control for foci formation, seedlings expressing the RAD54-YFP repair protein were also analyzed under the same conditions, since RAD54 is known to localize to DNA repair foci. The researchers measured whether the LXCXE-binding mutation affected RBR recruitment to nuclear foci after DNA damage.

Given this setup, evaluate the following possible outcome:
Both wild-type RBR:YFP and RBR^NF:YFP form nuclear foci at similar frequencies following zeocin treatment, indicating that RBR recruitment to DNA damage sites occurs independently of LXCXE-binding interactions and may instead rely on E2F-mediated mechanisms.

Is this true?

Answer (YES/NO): NO